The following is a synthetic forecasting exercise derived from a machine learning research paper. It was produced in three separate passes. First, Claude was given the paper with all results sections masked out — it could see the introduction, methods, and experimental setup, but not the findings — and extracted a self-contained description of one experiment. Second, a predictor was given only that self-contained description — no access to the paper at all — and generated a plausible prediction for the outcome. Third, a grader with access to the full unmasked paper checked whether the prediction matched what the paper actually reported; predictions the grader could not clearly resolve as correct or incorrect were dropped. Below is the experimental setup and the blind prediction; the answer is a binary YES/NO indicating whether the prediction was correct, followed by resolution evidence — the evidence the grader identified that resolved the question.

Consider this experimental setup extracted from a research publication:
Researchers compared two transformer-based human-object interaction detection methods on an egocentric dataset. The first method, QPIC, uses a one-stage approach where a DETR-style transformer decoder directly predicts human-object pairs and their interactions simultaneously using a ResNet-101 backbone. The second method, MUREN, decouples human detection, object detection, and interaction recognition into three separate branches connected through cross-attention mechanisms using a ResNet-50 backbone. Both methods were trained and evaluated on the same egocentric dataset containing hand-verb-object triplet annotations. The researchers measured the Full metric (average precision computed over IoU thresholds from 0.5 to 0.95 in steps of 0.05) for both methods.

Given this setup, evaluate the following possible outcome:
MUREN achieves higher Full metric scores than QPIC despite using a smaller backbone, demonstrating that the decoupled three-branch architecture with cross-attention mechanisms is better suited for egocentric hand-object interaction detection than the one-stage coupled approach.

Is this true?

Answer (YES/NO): NO